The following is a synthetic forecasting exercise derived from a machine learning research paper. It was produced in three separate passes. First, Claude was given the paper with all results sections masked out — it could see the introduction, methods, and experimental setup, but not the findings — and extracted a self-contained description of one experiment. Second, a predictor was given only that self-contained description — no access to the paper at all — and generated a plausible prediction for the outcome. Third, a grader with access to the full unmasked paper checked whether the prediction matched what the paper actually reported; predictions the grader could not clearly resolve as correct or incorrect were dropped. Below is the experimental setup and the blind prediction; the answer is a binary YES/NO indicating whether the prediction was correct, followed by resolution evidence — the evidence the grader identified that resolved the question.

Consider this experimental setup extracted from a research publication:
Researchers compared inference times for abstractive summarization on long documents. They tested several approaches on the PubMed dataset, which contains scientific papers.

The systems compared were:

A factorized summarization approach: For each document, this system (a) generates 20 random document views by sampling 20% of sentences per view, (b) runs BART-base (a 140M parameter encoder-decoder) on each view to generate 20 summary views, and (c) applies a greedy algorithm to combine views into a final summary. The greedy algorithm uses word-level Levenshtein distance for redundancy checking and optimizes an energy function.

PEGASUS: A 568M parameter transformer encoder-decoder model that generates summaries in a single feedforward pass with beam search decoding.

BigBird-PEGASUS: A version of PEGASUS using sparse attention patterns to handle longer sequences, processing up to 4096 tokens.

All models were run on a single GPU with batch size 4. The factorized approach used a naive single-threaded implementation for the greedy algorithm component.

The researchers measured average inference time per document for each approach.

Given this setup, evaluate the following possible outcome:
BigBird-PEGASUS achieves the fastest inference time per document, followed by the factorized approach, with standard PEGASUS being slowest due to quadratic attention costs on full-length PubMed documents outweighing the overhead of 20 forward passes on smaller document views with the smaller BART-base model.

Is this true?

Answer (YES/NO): NO